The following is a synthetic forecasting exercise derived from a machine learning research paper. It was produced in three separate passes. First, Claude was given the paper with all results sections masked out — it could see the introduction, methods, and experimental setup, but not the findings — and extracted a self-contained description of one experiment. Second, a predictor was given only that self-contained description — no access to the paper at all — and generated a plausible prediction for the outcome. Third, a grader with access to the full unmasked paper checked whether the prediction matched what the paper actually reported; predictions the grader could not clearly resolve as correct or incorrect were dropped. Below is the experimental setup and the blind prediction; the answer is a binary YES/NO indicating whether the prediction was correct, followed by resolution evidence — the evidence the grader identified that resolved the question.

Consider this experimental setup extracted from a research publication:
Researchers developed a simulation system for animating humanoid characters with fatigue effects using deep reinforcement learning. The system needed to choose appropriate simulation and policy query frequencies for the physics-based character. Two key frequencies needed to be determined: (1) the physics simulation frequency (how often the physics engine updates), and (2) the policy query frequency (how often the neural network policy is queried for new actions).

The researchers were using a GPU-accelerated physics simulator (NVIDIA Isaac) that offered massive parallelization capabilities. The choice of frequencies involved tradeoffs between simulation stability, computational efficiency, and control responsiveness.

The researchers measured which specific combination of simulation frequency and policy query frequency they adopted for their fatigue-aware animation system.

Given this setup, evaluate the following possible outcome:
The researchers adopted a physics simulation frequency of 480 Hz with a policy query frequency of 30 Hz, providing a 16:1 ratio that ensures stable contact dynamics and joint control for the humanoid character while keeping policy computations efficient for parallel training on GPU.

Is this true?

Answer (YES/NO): NO